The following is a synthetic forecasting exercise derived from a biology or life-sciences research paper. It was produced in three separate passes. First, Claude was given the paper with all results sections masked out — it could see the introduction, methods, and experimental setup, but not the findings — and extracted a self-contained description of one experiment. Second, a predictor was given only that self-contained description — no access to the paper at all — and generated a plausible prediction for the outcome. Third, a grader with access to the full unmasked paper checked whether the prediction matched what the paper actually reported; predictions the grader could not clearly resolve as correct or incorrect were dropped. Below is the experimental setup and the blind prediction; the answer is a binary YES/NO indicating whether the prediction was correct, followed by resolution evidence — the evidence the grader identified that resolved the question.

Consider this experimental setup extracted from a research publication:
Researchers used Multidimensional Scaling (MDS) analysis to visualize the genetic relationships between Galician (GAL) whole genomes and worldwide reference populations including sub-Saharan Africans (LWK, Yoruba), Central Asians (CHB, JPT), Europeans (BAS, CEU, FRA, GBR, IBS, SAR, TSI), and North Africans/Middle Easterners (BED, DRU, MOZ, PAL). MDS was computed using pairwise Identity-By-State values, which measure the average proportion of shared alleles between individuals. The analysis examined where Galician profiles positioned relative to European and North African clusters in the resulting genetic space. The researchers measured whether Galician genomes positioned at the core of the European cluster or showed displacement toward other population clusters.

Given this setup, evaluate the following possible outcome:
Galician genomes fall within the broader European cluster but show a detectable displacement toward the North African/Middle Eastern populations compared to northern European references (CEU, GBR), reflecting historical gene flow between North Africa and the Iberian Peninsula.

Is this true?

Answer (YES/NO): YES